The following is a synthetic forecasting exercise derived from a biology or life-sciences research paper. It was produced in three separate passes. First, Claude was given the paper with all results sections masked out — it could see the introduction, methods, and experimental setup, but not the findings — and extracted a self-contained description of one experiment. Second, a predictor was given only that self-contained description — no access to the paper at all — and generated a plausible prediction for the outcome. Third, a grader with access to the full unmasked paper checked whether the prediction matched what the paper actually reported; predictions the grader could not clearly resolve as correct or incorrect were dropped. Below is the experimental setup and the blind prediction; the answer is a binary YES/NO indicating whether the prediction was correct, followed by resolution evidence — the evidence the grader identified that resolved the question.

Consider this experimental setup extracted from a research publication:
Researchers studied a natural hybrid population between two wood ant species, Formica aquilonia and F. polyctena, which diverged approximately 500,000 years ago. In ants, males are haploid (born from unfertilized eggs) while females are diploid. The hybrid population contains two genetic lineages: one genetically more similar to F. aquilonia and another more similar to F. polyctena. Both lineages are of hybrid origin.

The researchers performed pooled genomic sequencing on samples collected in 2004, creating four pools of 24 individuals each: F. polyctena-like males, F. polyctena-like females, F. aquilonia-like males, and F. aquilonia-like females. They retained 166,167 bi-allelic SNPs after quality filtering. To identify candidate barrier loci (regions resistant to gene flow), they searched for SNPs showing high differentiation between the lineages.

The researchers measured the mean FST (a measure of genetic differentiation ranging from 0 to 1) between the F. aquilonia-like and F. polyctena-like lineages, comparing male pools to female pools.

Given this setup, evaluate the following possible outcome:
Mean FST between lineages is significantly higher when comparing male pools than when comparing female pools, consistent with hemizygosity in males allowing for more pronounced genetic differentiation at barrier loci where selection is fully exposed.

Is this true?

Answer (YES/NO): YES